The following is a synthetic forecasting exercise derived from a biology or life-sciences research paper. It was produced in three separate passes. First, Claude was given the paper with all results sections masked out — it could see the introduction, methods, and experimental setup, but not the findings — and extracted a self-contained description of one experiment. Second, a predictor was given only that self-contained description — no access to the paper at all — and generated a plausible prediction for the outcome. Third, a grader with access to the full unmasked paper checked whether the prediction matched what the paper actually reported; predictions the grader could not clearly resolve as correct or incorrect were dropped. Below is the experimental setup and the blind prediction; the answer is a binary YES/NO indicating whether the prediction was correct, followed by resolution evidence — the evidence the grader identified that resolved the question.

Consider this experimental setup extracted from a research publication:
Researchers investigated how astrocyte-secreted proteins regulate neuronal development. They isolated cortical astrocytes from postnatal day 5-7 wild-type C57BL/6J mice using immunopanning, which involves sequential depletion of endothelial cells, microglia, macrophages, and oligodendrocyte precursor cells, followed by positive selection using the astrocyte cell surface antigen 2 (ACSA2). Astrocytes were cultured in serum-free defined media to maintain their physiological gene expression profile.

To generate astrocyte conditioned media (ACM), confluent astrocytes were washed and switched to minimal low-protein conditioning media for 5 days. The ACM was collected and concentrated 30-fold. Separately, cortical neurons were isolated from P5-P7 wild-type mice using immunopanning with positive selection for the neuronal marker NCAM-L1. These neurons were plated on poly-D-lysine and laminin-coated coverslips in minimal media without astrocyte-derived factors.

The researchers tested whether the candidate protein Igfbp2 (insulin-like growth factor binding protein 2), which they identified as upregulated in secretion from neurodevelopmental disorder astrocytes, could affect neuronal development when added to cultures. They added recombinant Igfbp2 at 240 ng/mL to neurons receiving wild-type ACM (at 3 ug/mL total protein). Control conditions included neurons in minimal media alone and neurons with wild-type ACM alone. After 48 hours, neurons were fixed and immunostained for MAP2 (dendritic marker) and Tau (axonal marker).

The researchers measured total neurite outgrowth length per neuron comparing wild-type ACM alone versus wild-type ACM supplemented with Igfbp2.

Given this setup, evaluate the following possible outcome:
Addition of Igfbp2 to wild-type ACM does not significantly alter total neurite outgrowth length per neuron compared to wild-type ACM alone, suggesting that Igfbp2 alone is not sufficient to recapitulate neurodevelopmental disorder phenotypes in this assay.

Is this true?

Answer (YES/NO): NO